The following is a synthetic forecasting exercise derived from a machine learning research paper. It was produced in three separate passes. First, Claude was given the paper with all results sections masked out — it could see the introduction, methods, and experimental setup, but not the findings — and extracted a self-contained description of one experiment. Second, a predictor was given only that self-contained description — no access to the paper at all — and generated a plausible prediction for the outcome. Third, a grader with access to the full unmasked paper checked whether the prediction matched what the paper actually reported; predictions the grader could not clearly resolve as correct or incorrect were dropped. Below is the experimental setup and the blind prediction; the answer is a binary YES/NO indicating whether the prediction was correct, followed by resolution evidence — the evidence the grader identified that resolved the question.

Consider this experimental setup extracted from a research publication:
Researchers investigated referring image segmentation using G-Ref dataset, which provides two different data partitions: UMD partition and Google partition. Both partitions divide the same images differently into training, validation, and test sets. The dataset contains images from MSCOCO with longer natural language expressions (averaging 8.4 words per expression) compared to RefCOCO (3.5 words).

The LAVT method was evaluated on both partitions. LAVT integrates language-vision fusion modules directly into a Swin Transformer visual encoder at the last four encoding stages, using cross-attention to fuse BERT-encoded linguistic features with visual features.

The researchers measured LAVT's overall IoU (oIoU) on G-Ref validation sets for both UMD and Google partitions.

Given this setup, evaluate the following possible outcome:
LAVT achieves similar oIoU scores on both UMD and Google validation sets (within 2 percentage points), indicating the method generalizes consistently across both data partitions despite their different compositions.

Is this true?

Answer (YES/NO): YES